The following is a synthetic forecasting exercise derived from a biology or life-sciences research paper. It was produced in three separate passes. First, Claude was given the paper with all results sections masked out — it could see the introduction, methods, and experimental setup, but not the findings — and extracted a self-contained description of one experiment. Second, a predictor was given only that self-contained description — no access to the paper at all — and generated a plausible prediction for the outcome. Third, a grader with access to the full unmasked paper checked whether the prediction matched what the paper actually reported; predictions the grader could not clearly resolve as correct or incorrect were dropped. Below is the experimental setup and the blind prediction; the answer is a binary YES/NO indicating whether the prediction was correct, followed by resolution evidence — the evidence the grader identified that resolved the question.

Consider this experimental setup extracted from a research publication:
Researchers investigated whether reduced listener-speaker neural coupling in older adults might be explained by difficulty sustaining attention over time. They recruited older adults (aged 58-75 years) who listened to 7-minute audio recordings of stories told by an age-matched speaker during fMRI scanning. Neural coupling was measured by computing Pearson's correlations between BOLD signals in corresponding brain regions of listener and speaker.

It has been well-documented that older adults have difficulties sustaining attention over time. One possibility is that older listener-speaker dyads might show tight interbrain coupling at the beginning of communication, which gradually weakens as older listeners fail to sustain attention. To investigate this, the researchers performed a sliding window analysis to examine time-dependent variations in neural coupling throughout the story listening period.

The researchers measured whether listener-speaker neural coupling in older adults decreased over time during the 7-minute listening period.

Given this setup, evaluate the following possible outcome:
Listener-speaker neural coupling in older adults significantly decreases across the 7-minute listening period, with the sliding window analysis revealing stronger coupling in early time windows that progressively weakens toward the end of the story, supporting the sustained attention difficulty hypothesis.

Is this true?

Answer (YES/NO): YES